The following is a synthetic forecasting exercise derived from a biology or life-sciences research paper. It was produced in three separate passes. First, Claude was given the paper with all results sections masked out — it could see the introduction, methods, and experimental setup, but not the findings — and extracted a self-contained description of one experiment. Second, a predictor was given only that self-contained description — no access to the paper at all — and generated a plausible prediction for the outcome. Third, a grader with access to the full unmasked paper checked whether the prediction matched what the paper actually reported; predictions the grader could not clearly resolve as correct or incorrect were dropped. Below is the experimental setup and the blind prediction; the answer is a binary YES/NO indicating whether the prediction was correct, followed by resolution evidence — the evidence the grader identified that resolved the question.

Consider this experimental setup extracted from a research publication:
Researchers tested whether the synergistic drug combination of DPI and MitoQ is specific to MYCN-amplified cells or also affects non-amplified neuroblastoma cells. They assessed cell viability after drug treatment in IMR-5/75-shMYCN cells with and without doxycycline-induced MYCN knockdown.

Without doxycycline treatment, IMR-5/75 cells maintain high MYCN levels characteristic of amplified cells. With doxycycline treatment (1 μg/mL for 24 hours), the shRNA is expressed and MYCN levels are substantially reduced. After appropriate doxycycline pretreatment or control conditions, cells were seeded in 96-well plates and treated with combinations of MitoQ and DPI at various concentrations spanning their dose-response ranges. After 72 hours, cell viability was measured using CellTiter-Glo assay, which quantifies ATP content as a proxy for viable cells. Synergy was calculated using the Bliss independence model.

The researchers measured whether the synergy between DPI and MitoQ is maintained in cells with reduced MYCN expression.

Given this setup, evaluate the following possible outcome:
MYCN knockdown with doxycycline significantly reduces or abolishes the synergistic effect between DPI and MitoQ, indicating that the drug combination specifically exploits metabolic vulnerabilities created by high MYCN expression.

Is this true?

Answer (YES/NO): NO